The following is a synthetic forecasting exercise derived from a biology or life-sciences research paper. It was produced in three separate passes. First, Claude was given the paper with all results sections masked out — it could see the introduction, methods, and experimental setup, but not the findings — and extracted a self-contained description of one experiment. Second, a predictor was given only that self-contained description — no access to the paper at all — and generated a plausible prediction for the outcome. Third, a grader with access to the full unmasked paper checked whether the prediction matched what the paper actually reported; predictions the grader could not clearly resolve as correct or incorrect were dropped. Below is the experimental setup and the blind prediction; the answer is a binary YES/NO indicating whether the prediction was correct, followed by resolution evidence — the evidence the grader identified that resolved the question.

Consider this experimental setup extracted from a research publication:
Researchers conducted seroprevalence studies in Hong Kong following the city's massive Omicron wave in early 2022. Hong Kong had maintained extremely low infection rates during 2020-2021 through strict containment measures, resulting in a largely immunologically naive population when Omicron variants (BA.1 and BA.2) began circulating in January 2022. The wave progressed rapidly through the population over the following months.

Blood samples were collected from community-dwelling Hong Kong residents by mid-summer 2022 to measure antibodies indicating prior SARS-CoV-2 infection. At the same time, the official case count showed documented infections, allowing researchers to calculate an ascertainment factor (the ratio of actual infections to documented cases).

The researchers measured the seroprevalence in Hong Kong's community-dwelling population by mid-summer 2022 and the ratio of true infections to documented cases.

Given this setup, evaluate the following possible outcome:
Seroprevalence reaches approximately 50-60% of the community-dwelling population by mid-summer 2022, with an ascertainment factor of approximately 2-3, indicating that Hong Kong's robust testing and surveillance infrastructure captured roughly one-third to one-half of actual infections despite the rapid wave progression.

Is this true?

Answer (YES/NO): NO